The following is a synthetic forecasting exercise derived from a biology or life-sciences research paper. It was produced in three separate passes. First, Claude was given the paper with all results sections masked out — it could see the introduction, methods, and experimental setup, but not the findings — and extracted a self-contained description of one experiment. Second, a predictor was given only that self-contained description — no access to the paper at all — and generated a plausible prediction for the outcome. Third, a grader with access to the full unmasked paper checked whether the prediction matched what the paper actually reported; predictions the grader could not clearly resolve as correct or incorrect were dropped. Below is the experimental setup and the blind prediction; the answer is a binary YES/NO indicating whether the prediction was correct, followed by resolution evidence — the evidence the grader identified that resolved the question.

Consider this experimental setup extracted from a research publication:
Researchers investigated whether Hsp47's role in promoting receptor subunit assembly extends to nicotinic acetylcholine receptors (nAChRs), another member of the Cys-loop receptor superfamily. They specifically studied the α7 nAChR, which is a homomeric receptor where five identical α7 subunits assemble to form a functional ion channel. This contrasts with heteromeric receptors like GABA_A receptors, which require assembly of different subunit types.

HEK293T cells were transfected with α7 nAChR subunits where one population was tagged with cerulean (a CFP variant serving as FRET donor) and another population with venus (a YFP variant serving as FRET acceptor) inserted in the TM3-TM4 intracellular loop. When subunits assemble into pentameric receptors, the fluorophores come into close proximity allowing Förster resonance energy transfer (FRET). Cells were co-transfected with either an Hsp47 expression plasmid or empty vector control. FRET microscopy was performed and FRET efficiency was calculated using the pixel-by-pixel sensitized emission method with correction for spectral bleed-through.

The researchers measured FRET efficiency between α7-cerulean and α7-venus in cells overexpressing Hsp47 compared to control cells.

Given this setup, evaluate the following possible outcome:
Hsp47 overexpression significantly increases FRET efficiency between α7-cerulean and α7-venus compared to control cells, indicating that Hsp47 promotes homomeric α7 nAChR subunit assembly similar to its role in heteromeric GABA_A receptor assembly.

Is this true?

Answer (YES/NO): NO